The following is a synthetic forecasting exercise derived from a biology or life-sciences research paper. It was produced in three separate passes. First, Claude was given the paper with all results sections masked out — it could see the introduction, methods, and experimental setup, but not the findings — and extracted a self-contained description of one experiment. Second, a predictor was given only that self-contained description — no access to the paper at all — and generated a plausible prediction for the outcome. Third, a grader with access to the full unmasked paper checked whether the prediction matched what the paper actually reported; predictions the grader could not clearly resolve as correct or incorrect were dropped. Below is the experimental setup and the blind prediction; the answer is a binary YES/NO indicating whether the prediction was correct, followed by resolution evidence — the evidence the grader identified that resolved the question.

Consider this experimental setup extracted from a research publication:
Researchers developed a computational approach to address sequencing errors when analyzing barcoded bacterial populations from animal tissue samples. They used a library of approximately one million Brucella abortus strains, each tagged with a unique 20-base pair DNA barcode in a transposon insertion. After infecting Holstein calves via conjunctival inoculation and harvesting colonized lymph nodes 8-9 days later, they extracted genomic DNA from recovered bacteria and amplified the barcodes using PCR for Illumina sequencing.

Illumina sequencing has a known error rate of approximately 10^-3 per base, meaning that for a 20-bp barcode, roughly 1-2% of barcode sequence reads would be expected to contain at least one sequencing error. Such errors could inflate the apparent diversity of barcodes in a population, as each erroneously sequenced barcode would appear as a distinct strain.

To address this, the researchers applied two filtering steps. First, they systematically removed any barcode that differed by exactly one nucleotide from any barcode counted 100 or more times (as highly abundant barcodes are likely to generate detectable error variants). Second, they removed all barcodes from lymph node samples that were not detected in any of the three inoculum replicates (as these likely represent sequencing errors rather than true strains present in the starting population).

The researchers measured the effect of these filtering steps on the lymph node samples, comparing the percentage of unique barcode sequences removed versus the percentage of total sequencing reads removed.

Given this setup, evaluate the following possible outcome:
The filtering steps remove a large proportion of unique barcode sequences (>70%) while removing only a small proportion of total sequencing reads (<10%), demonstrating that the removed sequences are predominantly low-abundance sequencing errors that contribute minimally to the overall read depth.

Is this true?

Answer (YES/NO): YES